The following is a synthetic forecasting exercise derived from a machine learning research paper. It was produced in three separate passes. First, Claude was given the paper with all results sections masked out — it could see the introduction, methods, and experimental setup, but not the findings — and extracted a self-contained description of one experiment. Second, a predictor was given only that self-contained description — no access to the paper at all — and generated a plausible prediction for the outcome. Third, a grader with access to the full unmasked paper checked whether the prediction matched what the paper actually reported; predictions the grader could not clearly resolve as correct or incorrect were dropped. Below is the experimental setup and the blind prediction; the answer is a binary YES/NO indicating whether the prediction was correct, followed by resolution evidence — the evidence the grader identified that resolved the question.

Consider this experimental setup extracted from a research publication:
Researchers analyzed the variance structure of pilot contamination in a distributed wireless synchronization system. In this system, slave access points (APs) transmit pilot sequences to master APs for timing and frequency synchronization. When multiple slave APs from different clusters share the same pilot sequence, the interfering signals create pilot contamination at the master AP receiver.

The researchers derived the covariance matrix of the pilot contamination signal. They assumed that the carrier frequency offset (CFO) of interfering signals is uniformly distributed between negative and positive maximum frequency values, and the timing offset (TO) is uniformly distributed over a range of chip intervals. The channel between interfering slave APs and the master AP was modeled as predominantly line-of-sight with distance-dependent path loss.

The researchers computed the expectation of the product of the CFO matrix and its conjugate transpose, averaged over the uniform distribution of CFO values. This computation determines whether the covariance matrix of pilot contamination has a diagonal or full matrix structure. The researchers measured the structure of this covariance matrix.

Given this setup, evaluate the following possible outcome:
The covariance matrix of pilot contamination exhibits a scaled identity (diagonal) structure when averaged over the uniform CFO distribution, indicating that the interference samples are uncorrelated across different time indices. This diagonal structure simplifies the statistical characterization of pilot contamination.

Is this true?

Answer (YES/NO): NO